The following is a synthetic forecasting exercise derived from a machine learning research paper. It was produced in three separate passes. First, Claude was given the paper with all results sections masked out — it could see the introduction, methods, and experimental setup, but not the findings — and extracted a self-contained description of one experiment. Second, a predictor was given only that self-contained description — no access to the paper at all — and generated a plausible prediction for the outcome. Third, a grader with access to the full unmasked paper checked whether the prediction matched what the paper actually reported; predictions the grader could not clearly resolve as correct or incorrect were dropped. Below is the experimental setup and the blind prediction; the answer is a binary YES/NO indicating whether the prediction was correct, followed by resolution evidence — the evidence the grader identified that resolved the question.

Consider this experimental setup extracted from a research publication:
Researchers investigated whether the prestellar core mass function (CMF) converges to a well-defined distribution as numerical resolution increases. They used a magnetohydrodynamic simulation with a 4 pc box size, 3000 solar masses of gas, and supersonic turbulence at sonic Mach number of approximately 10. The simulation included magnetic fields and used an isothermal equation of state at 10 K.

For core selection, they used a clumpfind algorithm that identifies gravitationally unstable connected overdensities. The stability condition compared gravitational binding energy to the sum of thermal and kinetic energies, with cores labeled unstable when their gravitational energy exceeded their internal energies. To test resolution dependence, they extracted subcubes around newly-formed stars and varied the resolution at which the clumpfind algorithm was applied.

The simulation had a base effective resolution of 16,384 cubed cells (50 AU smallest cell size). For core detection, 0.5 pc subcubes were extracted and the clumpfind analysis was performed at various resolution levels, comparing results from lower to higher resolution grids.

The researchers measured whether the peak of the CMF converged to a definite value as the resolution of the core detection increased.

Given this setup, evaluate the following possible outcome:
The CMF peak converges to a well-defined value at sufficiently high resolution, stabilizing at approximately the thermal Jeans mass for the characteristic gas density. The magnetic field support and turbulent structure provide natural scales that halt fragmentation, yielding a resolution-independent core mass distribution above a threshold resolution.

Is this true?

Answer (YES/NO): NO